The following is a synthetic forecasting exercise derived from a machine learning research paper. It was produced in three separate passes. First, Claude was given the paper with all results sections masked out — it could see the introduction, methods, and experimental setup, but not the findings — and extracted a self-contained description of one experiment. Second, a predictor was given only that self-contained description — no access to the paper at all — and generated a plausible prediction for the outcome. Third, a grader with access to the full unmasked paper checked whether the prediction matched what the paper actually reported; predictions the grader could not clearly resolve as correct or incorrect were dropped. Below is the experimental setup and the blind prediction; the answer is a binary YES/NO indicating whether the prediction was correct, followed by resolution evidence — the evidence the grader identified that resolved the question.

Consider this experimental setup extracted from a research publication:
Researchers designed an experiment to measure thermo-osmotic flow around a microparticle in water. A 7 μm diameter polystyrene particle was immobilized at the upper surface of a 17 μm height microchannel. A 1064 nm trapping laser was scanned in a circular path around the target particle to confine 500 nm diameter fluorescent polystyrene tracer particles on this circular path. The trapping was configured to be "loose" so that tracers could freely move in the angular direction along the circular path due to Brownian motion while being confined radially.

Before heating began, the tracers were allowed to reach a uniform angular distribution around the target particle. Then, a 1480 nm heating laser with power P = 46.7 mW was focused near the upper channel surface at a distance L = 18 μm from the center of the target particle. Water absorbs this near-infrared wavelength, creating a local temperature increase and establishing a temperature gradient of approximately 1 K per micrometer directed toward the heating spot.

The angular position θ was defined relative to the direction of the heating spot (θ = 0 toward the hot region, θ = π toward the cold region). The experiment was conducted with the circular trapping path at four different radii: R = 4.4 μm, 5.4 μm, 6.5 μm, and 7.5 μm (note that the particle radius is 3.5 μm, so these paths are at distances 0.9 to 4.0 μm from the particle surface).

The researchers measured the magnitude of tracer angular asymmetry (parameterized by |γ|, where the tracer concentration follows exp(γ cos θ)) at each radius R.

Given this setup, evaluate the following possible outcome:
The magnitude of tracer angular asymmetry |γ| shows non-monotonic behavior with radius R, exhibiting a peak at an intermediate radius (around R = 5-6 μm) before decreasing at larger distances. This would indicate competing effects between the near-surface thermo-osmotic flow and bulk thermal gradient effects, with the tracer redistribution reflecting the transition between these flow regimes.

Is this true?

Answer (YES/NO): NO